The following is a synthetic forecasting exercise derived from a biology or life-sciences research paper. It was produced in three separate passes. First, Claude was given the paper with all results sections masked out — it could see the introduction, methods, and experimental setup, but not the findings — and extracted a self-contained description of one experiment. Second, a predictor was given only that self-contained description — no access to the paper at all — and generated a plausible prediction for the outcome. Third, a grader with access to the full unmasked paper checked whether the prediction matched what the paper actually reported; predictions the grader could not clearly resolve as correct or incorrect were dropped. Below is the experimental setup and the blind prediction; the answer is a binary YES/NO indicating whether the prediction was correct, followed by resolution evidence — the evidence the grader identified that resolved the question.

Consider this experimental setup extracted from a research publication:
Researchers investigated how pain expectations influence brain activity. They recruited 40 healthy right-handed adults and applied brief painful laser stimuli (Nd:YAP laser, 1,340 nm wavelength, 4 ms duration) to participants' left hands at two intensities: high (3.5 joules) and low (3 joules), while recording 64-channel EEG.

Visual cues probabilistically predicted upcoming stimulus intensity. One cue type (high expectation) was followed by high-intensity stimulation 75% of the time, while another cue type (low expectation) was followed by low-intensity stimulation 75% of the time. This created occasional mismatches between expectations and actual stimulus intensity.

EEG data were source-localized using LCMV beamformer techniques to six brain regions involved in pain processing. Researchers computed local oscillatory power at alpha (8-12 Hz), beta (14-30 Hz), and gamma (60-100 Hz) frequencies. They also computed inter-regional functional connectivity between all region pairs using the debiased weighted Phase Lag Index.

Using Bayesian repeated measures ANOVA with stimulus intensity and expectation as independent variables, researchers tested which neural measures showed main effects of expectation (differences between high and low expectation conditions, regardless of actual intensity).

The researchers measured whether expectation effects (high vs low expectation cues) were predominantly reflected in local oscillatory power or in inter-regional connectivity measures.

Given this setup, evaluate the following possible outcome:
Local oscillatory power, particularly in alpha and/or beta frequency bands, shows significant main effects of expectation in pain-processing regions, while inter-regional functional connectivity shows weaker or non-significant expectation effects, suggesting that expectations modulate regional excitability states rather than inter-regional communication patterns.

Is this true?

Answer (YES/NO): NO